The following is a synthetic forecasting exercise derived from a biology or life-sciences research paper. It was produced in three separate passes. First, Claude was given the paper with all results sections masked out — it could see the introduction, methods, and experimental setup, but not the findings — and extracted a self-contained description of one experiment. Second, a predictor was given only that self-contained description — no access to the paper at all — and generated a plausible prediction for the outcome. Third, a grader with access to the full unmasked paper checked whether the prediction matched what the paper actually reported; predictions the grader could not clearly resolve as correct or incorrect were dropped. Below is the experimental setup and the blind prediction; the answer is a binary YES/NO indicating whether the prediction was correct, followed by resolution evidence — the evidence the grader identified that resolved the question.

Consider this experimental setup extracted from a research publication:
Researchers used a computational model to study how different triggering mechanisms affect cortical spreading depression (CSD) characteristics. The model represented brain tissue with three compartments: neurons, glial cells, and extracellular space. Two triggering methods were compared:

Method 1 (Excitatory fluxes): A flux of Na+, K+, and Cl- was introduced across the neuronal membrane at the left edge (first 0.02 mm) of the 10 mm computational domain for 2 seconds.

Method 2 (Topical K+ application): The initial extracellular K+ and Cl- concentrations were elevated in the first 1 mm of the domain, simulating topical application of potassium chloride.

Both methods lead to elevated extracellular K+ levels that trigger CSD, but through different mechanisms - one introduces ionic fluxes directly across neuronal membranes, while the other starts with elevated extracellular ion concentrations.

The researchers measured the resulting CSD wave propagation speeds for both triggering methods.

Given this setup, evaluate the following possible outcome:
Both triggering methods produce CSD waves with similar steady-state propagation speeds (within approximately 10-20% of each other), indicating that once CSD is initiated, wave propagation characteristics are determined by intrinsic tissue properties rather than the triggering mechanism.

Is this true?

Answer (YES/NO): YES